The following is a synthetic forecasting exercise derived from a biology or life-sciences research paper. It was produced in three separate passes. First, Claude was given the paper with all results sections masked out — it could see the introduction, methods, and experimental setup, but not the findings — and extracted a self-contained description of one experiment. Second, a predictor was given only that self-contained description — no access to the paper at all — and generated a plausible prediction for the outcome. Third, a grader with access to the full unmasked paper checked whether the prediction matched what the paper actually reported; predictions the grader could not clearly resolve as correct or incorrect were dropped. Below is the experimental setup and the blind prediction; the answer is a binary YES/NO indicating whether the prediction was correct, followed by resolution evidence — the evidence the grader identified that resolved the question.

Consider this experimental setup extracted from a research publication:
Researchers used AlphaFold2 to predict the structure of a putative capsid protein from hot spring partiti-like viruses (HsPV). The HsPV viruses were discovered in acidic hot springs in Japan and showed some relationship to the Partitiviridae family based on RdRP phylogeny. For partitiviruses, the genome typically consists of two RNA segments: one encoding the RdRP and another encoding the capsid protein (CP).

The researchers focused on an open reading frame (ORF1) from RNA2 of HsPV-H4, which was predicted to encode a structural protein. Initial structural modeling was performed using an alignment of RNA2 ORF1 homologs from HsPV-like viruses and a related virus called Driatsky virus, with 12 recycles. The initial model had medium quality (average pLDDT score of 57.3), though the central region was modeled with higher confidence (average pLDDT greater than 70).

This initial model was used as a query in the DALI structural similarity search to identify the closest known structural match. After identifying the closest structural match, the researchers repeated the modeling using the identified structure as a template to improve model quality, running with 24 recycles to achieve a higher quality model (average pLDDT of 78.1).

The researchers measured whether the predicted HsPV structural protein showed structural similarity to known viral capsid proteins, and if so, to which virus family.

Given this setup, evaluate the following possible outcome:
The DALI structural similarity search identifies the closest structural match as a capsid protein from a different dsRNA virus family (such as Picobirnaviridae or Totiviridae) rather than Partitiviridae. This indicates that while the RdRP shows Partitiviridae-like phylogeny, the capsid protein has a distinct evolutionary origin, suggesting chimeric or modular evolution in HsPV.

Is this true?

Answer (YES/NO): NO